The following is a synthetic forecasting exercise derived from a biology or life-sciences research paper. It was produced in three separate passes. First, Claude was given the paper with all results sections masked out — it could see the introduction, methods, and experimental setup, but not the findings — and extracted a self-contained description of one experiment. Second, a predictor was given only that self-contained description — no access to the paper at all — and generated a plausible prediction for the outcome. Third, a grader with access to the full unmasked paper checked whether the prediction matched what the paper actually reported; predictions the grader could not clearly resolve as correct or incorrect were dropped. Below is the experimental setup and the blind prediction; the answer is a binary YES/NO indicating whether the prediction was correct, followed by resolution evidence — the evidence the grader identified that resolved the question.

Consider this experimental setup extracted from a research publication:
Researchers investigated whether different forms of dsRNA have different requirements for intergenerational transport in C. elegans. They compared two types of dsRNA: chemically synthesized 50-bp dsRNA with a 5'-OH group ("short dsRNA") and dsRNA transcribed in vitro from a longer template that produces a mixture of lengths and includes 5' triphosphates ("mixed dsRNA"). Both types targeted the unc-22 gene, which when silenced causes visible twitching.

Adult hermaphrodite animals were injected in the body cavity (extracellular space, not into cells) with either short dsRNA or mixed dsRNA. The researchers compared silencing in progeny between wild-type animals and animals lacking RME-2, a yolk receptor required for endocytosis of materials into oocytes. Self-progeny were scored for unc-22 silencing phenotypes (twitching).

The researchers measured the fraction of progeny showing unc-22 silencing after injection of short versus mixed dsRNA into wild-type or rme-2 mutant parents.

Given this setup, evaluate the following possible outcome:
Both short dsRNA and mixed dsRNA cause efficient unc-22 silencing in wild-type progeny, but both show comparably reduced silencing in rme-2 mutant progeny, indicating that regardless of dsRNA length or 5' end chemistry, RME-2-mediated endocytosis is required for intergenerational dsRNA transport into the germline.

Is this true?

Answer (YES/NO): NO